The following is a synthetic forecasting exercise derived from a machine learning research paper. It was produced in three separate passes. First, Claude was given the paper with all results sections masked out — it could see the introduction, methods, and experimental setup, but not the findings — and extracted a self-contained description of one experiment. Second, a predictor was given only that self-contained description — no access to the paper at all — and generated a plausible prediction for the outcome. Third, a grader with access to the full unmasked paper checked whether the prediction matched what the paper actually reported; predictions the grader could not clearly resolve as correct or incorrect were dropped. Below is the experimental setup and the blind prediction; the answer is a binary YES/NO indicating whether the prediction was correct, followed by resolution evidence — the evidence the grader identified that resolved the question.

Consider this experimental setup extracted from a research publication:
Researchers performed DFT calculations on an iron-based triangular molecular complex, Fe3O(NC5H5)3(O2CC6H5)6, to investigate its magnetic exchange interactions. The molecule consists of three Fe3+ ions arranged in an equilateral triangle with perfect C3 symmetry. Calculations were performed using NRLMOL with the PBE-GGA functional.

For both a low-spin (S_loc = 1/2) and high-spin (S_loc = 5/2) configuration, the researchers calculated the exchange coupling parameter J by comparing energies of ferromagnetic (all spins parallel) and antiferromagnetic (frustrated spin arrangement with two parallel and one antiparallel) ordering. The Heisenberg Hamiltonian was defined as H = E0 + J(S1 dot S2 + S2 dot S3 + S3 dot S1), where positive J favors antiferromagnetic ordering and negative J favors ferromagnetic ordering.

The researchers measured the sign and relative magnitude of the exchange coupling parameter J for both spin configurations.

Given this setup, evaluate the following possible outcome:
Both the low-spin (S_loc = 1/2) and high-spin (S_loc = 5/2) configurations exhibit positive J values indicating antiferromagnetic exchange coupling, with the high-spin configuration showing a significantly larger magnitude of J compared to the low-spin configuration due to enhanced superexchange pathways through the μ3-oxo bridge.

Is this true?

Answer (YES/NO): NO